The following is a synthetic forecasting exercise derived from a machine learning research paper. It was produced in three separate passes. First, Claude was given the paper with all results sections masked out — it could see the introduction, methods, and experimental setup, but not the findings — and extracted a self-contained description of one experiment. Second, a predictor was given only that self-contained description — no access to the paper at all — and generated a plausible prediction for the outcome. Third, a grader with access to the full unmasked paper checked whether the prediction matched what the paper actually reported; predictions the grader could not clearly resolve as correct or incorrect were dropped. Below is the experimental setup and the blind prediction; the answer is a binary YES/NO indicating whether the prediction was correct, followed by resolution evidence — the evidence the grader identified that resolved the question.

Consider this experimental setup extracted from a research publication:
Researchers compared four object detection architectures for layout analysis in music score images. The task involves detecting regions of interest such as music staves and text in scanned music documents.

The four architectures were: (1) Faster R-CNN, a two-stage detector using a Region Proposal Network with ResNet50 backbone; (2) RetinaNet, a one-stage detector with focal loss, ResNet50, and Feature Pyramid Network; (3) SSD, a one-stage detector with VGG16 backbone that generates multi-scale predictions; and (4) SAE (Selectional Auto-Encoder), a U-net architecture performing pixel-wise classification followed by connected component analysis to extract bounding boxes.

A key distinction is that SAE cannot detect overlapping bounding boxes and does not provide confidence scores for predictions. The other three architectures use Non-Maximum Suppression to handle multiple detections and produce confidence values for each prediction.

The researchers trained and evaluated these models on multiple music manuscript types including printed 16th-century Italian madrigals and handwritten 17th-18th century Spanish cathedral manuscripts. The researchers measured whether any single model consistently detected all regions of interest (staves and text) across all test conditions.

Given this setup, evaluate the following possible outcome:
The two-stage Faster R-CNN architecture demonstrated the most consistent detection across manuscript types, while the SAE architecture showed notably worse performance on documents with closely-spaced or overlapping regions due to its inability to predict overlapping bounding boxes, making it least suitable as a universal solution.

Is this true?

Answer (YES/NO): NO